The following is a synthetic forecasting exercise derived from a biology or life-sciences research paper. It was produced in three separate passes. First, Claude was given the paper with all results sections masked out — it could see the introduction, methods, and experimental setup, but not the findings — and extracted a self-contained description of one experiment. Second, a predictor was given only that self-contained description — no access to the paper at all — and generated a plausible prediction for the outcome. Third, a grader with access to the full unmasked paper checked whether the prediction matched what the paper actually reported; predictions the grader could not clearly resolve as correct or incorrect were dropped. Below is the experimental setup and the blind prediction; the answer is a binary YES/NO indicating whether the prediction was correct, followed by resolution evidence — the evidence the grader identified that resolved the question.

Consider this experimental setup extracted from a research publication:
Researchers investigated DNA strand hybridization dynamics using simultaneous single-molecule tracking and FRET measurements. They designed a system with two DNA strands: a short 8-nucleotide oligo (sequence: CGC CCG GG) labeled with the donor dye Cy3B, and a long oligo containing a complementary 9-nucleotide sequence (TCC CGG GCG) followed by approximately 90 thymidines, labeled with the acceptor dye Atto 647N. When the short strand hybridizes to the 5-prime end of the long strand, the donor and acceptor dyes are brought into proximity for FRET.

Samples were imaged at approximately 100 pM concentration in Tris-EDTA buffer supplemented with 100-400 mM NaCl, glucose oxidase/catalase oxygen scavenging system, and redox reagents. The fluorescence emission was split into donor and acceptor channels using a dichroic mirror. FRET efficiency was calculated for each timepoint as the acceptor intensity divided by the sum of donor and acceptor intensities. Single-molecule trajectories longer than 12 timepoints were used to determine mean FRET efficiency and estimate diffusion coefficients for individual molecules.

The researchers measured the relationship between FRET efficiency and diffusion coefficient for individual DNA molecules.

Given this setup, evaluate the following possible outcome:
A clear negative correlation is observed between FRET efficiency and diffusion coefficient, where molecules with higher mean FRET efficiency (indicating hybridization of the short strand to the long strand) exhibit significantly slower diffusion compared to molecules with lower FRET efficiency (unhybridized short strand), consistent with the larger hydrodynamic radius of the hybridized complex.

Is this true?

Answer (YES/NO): YES